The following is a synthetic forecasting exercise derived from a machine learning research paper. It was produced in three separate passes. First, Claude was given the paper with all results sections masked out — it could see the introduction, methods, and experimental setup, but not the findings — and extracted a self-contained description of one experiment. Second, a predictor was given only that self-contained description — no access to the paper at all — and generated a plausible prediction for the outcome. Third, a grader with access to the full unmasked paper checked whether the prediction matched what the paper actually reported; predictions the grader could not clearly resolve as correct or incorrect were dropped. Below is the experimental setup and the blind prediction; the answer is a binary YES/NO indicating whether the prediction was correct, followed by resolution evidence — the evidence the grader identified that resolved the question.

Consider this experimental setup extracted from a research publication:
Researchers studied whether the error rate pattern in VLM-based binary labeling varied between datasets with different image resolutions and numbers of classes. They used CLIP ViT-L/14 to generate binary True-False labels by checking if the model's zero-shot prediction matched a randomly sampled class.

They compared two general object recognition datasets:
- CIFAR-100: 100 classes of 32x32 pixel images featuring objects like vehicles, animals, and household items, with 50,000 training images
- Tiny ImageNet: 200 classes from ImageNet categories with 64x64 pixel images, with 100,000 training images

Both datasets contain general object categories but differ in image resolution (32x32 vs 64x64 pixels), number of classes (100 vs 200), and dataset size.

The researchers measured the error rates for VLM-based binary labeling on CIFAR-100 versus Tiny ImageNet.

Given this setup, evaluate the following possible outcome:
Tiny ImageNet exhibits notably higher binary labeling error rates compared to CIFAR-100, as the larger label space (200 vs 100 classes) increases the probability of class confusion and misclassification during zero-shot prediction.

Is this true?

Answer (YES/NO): NO